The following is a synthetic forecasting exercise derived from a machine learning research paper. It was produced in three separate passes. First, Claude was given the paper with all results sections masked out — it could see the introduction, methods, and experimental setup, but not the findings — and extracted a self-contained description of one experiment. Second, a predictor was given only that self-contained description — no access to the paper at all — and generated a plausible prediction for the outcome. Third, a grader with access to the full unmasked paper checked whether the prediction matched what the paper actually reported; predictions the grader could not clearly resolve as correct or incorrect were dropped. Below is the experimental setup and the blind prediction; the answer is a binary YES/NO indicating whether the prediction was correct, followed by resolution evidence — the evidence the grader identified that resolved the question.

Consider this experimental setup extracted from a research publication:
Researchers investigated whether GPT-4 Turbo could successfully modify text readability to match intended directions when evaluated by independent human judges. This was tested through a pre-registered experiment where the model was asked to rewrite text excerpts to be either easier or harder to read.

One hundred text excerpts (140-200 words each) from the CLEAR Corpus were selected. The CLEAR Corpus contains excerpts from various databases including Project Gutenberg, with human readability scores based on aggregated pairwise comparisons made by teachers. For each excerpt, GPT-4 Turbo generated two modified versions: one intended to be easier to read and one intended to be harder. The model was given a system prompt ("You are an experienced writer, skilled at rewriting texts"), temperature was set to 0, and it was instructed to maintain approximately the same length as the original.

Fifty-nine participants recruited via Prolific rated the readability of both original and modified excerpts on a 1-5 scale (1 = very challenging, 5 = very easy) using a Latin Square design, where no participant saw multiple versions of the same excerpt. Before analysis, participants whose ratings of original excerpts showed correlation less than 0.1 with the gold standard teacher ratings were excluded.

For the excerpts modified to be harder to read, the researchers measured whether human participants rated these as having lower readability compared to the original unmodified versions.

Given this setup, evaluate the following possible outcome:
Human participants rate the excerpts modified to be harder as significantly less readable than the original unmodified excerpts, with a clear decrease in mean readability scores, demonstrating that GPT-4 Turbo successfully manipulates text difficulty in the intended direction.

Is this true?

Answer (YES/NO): YES